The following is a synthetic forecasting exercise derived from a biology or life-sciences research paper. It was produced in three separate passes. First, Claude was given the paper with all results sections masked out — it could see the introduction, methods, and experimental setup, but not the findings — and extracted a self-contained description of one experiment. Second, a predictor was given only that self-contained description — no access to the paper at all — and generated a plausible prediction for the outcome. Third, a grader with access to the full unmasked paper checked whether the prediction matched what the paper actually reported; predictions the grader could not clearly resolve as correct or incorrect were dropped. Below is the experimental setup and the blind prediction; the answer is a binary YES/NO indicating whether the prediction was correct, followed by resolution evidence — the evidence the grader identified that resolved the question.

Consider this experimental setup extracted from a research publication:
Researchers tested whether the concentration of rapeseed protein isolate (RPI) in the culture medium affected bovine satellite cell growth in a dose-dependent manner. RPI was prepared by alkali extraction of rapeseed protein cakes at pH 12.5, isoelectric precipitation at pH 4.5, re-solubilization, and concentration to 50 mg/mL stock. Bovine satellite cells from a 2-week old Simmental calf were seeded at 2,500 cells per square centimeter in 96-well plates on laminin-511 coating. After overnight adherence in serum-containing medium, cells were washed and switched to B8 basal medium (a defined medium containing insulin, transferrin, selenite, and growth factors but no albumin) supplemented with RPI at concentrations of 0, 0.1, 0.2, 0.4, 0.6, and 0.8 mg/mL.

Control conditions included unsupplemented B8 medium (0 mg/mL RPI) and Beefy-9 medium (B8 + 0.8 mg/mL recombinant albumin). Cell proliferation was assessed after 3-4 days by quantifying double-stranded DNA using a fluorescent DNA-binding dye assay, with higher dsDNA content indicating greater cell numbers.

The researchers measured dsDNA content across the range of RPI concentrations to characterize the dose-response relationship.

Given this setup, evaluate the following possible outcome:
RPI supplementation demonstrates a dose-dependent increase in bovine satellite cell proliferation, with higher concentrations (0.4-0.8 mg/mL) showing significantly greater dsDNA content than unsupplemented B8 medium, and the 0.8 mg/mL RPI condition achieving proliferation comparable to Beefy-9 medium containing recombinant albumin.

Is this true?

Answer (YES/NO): NO